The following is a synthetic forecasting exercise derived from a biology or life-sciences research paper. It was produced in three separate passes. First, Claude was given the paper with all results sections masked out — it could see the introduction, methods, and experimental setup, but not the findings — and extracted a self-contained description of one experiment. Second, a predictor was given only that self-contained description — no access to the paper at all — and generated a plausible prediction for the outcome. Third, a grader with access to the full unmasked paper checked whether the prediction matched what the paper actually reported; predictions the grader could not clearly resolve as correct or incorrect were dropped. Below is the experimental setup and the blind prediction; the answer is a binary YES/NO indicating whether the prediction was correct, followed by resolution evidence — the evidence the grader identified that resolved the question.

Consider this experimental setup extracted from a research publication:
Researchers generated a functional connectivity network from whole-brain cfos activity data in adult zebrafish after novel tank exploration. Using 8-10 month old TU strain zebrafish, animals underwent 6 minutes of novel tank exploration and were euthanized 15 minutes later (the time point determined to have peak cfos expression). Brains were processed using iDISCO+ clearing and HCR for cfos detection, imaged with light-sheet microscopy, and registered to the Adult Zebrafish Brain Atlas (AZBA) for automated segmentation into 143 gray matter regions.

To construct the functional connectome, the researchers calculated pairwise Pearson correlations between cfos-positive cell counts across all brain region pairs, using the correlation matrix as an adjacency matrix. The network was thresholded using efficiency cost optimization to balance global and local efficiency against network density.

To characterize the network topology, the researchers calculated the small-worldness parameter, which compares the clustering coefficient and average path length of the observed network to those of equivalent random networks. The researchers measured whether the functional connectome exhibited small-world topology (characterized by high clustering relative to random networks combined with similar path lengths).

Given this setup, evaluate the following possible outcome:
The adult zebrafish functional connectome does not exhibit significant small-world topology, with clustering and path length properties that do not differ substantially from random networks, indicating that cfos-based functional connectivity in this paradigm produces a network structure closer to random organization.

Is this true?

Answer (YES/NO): NO